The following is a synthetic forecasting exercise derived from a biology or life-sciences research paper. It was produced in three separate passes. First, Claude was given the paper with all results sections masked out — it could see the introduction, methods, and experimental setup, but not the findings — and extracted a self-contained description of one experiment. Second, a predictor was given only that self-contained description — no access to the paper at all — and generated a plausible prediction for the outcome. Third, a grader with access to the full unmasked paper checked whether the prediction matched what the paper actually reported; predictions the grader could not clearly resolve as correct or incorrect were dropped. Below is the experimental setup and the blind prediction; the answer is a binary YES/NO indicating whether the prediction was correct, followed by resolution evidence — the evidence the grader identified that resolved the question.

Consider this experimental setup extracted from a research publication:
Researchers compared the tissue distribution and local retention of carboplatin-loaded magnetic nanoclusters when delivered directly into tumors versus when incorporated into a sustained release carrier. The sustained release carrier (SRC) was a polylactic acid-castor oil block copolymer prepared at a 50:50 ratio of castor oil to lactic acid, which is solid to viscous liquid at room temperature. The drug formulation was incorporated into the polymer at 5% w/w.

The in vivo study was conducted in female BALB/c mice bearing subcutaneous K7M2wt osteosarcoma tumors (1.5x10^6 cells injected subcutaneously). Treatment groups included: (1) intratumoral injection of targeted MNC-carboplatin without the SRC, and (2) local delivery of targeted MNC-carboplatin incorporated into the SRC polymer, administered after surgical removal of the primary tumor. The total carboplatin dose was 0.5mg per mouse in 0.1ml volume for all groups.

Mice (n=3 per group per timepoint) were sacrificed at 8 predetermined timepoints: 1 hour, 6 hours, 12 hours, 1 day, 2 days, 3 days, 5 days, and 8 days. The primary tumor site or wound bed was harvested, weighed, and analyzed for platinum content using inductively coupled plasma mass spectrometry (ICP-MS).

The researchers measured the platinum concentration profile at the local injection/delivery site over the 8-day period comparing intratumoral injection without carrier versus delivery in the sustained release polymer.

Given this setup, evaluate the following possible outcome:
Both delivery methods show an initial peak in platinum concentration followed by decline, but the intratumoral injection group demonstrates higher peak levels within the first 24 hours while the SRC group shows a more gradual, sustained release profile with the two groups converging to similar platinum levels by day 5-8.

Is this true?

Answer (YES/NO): NO